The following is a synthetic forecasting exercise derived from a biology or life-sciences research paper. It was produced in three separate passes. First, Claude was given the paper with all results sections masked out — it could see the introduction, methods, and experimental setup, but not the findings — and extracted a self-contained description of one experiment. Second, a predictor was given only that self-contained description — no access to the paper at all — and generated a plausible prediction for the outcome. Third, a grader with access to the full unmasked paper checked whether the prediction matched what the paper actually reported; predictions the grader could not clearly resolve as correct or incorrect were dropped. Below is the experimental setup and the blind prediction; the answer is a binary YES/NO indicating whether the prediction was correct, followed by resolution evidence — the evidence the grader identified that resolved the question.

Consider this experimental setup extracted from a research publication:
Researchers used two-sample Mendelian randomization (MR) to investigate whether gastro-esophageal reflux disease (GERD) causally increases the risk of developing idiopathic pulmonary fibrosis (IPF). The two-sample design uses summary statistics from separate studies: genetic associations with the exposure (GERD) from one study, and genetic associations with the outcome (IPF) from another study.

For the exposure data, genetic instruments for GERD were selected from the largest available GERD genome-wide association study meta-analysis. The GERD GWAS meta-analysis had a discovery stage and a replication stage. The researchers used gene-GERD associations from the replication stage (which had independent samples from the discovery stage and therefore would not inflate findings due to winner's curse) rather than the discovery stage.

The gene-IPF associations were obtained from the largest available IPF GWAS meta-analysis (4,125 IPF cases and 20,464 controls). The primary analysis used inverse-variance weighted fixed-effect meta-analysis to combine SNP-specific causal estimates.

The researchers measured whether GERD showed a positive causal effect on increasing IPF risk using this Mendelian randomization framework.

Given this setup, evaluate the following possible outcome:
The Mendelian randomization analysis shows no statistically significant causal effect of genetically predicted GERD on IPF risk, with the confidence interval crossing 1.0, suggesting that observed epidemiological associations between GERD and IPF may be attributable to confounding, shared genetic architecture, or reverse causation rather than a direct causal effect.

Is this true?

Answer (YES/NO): NO